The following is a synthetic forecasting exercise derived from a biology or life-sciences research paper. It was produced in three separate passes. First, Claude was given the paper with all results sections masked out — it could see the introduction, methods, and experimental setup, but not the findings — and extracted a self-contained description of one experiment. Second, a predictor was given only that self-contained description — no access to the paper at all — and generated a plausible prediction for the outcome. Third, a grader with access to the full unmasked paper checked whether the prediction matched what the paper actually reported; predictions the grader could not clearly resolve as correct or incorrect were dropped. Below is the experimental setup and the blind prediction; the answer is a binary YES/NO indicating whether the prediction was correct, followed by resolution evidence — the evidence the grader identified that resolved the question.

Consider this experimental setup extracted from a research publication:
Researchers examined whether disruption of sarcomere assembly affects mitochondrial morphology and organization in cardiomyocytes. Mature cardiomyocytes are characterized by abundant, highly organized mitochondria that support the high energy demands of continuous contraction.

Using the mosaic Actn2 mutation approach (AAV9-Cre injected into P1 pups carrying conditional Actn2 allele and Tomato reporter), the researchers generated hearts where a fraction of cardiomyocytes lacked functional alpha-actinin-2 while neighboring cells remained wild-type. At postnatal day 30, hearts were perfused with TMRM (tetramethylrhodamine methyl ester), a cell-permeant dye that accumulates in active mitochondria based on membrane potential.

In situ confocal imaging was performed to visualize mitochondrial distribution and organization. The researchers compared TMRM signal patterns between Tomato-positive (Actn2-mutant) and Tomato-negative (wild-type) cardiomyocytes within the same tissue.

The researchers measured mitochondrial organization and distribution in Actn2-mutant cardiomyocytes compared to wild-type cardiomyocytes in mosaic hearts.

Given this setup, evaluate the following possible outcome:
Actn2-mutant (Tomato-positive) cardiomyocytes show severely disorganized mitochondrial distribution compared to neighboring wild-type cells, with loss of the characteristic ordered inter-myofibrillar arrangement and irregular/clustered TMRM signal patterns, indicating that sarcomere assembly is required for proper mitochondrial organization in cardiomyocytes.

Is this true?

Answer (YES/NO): YES